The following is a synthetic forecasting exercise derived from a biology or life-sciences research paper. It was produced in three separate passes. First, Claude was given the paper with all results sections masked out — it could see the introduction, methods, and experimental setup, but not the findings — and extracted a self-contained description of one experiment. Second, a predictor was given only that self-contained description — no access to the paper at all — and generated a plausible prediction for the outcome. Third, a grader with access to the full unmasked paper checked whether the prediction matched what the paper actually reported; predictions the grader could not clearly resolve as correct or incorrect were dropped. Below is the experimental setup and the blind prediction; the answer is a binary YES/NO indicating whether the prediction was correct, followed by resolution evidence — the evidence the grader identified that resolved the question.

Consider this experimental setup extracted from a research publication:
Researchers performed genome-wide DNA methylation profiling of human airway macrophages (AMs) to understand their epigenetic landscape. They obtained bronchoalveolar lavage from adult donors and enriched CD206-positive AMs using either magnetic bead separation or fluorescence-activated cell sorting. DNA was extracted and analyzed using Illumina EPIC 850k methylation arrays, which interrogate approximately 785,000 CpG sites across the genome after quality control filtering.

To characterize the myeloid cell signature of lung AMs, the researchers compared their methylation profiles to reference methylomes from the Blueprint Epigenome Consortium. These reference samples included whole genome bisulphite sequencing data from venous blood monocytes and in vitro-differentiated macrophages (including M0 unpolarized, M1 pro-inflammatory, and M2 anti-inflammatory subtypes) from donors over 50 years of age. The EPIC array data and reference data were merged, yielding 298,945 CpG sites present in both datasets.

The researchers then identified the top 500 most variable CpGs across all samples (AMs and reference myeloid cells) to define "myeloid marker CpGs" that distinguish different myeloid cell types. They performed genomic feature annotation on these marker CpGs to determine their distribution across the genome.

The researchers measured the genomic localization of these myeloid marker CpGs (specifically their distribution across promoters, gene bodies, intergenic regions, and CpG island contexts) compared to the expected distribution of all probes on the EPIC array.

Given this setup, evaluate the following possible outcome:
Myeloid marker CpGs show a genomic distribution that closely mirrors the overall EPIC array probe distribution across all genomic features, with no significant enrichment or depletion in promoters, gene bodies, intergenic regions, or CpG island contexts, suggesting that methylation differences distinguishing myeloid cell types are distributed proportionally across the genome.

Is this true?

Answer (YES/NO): NO